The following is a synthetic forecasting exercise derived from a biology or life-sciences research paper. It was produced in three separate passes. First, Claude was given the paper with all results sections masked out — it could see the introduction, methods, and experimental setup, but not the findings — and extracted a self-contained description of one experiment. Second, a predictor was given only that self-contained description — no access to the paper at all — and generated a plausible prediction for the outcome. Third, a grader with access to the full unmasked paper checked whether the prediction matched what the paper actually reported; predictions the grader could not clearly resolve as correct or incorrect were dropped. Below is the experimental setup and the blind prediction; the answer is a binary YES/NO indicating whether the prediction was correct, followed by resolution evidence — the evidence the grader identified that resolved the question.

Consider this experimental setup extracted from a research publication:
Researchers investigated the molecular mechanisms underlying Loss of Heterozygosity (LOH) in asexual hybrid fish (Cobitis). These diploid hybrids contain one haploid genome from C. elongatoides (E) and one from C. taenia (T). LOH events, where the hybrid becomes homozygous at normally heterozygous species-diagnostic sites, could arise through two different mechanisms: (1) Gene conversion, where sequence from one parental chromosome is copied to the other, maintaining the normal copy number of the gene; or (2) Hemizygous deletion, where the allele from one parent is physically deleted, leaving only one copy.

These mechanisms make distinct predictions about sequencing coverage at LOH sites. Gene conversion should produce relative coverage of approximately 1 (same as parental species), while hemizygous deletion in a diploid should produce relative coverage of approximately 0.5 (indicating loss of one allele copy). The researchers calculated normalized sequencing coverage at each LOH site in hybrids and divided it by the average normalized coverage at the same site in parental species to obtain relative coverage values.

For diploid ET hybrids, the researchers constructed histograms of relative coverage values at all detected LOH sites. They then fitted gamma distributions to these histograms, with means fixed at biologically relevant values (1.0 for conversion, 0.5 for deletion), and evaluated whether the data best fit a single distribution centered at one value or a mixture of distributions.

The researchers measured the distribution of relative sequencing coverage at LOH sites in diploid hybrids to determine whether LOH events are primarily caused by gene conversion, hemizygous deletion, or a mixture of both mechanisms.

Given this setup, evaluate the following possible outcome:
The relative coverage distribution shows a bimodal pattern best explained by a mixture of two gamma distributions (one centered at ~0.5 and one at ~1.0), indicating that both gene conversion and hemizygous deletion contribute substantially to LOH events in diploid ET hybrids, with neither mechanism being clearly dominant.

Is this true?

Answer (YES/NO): NO